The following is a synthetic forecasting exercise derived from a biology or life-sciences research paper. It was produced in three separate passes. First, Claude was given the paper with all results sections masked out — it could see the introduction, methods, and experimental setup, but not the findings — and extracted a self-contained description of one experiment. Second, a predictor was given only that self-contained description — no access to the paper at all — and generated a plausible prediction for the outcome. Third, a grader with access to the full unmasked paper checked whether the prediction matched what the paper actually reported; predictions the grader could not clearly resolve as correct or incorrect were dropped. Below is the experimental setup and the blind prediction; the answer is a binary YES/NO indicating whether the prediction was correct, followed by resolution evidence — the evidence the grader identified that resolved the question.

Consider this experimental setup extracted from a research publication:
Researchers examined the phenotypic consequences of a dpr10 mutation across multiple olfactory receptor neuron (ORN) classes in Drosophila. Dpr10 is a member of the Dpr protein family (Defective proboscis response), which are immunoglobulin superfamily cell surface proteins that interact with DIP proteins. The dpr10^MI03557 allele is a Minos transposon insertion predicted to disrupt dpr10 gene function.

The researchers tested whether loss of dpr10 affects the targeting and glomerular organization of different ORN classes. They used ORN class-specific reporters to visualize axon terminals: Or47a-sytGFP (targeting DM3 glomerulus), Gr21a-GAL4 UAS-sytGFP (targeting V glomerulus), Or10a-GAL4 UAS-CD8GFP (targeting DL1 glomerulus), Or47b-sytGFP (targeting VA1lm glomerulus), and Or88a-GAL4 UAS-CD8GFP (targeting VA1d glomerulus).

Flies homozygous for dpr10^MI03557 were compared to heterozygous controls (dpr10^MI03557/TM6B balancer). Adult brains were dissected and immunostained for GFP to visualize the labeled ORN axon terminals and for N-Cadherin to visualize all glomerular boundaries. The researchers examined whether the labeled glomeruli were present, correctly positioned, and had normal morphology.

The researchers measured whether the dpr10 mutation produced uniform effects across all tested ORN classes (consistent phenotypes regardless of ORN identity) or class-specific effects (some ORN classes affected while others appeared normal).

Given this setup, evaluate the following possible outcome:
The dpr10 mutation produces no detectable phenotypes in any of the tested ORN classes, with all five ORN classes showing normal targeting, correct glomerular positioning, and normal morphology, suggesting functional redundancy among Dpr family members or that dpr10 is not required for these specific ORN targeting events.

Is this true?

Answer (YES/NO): NO